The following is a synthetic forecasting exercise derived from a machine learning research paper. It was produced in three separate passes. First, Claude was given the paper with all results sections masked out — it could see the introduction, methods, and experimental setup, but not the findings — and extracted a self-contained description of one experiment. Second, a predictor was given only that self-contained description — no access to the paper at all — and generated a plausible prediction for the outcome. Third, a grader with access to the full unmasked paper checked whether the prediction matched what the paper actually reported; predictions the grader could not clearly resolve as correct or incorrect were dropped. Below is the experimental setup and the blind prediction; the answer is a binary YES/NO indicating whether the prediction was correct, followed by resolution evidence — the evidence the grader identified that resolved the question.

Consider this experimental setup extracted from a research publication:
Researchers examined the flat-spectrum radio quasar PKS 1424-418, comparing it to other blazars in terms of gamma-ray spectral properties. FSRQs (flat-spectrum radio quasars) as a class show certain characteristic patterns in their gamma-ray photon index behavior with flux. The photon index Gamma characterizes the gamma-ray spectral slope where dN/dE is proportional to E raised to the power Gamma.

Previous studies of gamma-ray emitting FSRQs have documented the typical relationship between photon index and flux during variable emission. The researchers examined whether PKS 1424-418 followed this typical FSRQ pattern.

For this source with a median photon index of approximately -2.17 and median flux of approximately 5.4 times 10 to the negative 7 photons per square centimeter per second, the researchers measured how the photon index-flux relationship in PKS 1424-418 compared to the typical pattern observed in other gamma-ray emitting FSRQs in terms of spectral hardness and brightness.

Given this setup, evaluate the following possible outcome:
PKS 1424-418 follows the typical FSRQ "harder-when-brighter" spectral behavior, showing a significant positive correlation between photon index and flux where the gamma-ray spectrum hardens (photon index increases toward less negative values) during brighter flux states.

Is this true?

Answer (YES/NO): YES